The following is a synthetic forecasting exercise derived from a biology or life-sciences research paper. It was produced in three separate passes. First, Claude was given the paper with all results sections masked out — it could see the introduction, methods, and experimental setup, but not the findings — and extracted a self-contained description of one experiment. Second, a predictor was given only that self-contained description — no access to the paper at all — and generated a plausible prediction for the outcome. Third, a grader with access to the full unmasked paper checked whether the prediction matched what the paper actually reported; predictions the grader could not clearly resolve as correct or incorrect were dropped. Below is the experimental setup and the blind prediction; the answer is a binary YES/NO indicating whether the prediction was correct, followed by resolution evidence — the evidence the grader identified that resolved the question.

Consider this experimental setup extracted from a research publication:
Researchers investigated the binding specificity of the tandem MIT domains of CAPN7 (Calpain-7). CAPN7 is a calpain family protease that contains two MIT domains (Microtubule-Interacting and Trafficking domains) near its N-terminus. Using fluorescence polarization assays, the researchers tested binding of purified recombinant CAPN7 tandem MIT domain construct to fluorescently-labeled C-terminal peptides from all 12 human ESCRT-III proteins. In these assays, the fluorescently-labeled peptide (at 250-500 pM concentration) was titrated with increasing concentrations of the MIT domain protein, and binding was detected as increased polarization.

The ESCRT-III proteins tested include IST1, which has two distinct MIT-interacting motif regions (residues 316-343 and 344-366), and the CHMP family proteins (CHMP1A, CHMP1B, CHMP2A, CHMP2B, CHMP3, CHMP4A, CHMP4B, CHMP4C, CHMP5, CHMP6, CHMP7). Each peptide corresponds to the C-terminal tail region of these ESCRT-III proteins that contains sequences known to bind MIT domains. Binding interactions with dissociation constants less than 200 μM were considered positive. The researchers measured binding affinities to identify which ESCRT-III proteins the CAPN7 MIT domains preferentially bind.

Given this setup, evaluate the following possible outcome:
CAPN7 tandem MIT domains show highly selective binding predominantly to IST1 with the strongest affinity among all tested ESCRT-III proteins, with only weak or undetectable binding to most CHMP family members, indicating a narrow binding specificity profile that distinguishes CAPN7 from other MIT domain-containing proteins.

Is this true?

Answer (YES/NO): YES